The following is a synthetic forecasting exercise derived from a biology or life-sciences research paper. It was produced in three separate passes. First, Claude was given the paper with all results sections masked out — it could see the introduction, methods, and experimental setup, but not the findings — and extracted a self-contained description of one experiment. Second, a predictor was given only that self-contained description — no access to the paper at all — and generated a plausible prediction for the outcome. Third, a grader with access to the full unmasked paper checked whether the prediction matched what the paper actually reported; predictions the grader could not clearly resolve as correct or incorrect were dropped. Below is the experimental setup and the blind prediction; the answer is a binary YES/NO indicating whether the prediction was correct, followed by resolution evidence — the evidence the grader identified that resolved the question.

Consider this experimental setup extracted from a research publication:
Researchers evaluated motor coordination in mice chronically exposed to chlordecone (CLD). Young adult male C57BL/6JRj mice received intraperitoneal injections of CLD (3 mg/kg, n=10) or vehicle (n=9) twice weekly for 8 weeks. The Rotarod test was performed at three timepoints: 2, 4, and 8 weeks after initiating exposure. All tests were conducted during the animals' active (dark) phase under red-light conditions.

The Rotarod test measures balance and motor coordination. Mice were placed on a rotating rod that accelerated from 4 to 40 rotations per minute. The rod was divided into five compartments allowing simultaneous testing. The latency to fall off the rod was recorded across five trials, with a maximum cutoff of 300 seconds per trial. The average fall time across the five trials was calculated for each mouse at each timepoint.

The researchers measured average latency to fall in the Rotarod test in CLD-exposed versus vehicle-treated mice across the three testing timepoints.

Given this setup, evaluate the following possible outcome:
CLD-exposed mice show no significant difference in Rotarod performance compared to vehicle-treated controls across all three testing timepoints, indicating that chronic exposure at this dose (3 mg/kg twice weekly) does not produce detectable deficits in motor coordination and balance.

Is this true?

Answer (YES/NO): YES